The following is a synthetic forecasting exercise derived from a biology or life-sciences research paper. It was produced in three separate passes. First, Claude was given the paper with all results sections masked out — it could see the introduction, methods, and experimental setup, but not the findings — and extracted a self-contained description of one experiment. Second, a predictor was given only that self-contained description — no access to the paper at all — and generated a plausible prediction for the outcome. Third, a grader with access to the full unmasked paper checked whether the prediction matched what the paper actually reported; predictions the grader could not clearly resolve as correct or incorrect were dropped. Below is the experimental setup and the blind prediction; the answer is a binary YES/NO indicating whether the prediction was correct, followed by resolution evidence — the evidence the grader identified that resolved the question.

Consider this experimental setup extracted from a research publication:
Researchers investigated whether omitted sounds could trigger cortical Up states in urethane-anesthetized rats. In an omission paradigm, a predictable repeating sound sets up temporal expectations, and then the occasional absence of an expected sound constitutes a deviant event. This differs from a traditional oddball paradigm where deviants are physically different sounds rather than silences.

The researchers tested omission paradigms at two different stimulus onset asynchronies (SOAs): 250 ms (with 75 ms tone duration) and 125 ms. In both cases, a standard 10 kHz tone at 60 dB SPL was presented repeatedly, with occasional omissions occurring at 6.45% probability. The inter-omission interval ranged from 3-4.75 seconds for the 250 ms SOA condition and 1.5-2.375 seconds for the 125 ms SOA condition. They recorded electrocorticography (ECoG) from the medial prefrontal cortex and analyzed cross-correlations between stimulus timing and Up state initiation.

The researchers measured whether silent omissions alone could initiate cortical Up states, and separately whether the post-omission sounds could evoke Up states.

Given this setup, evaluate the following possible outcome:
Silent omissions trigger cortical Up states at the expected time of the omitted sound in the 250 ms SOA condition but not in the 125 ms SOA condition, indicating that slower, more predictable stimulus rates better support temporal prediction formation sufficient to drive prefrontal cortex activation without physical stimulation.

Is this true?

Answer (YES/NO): NO